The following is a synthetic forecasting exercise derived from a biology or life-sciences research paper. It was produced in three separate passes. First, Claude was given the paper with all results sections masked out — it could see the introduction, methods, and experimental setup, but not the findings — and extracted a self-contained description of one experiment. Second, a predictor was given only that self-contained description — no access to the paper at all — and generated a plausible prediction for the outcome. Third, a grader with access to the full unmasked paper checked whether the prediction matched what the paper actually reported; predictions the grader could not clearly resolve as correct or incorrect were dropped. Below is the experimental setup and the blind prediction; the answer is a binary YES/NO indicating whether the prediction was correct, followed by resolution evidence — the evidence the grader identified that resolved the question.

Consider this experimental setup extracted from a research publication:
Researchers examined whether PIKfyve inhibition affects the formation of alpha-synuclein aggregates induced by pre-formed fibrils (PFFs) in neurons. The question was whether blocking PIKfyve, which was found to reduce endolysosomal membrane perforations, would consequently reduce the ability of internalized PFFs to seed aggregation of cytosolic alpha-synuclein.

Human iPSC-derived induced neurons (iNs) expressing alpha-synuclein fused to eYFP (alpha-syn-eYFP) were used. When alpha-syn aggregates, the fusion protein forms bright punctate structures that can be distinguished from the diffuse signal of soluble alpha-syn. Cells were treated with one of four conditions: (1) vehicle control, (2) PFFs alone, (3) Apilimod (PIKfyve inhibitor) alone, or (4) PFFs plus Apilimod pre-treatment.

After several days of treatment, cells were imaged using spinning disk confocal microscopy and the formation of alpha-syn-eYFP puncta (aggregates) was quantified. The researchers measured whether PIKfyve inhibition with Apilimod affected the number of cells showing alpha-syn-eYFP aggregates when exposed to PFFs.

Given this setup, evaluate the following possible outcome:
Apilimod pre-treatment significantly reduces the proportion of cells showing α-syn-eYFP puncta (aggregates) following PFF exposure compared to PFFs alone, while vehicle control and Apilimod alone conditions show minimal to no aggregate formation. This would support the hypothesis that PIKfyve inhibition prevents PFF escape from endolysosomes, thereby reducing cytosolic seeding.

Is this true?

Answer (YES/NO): YES